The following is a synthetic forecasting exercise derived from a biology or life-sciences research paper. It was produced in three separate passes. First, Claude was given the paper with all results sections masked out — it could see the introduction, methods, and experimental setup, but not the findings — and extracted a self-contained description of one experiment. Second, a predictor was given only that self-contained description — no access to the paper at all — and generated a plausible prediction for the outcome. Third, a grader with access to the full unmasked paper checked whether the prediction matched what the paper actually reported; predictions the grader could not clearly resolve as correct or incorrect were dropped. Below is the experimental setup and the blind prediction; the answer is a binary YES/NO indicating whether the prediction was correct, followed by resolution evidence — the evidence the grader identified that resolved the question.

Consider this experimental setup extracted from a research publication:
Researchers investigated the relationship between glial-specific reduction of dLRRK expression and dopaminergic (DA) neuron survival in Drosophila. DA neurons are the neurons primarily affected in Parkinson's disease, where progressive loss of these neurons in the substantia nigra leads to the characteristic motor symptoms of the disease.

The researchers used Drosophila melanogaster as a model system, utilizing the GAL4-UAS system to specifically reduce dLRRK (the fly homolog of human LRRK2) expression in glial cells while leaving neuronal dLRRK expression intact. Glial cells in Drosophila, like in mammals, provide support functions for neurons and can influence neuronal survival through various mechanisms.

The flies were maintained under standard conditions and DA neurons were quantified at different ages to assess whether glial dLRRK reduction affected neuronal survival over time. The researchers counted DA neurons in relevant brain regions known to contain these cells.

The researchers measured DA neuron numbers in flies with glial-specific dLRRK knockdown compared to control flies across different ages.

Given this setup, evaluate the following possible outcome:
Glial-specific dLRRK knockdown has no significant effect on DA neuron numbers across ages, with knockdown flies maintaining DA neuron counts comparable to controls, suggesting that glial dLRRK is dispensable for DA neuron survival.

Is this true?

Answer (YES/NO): NO